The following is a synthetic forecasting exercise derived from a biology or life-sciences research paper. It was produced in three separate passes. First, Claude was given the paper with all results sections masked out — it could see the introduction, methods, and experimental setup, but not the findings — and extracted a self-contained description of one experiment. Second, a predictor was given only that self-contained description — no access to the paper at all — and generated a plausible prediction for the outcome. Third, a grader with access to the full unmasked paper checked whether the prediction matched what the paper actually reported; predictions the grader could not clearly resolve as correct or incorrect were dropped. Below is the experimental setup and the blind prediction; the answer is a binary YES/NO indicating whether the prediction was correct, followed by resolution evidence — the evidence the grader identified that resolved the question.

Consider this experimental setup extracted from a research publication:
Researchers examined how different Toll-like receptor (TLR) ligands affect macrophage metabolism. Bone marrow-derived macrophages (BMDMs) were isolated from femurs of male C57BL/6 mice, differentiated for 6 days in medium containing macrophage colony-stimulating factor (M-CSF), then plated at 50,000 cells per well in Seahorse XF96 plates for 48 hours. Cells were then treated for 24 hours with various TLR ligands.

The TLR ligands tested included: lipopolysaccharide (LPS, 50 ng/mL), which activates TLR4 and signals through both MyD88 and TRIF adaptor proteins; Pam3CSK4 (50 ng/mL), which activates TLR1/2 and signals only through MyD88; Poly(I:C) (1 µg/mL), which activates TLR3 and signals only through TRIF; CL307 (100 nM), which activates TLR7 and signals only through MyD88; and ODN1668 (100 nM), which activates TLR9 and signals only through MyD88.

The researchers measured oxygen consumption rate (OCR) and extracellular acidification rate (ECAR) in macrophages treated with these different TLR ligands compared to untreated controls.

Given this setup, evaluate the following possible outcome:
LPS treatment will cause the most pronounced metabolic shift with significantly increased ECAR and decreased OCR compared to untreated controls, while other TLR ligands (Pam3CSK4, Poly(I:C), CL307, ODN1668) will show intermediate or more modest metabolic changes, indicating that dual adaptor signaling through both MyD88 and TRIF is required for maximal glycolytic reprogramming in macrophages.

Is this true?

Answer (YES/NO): NO